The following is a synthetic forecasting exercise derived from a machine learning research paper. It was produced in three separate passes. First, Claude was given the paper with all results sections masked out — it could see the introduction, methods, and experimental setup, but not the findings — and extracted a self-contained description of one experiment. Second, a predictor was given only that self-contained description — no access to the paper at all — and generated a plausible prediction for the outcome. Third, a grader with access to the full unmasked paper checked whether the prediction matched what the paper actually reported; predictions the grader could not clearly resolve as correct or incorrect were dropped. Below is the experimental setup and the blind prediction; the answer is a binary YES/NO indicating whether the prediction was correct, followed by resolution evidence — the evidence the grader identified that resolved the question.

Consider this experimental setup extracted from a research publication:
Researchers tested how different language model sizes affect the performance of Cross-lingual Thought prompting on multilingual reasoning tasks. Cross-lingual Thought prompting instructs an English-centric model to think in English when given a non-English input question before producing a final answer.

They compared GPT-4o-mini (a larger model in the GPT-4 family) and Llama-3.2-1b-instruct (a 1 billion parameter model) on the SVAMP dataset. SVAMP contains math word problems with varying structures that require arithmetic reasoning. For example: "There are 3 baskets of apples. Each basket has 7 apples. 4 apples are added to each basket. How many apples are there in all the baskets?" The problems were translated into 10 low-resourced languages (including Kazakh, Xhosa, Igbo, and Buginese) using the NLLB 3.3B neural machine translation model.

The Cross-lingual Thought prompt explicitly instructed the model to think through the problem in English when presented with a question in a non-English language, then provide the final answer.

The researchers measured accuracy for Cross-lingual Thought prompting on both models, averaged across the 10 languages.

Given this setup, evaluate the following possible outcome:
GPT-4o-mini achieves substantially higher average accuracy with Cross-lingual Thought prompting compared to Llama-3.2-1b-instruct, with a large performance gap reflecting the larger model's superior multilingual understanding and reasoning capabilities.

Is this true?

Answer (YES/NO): NO